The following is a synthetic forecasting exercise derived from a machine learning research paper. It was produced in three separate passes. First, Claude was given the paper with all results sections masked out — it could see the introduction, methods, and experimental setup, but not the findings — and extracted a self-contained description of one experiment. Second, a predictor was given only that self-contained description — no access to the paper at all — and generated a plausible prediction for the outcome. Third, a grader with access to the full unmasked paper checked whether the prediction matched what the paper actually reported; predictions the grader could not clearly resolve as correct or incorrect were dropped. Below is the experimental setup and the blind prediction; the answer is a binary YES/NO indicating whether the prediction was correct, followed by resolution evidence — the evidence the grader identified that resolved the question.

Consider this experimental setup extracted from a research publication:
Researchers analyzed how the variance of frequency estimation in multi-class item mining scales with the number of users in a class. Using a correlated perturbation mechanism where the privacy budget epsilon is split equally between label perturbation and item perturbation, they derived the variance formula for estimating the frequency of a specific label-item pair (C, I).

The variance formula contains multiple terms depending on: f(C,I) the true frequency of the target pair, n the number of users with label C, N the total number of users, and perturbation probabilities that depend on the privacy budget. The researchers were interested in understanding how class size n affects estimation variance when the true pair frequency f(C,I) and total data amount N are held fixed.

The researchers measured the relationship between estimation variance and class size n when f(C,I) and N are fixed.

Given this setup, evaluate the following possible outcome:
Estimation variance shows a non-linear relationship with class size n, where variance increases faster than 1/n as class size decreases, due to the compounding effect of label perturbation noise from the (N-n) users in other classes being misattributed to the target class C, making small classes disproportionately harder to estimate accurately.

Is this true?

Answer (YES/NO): NO